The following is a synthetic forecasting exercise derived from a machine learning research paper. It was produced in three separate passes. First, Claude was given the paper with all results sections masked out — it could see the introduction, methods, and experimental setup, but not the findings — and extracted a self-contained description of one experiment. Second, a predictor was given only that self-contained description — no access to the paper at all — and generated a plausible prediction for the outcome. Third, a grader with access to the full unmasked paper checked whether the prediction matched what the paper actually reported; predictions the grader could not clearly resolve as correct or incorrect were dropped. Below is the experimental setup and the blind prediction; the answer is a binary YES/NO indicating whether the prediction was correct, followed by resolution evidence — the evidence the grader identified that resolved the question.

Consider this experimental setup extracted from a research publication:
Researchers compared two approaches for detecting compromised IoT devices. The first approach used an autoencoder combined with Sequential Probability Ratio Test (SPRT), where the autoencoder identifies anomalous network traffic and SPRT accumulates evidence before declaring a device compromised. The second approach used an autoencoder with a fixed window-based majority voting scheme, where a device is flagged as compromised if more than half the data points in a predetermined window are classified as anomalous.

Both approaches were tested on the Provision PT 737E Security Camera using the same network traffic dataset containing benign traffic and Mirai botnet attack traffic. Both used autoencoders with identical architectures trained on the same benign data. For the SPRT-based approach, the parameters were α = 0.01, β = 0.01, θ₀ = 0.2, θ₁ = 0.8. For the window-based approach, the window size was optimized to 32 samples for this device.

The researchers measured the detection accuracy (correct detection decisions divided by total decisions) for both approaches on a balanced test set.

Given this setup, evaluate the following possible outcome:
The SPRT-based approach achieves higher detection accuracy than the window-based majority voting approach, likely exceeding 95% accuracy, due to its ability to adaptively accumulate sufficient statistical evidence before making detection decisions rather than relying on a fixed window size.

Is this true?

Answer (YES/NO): NO